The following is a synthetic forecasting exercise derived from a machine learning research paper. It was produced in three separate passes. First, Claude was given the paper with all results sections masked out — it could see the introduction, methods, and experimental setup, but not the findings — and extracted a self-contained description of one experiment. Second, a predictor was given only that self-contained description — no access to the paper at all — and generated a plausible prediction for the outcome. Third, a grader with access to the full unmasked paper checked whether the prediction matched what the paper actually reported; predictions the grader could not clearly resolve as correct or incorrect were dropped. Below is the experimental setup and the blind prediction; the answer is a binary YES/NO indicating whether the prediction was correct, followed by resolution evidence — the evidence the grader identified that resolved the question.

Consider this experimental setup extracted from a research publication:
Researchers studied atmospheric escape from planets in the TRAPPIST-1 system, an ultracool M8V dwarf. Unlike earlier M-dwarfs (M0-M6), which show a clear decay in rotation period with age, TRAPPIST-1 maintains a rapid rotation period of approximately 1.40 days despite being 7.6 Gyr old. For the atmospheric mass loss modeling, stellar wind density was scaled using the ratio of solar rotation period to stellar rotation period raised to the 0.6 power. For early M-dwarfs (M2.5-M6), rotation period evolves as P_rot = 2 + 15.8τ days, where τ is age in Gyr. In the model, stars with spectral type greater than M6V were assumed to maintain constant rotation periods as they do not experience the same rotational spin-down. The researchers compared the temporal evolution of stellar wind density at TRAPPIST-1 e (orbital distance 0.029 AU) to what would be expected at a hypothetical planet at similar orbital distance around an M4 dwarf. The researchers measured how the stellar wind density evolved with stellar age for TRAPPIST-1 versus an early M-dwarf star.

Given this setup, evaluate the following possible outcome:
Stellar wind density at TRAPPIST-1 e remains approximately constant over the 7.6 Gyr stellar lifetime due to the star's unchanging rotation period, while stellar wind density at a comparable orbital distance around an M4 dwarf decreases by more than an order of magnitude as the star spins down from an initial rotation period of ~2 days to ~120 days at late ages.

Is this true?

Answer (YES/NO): NO